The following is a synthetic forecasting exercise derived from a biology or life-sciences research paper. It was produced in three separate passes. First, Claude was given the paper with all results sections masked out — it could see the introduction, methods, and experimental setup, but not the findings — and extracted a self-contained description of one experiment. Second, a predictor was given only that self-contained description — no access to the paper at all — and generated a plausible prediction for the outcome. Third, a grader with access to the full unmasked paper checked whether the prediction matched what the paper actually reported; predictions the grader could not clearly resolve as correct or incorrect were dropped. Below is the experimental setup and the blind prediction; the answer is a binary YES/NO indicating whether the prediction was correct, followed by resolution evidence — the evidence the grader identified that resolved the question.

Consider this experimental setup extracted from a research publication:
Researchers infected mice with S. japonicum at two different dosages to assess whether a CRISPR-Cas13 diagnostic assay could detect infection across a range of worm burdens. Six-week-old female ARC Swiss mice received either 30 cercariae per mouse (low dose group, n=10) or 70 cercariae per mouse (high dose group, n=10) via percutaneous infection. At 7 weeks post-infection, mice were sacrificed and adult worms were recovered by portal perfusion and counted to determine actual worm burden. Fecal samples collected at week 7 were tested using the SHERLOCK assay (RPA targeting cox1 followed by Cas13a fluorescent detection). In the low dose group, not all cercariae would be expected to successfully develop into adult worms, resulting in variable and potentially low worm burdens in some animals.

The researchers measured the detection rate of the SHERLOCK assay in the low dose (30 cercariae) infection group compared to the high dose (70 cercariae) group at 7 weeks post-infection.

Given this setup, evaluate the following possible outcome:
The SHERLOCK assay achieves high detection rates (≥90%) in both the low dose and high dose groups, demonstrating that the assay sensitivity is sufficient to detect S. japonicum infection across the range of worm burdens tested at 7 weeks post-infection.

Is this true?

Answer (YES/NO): YES